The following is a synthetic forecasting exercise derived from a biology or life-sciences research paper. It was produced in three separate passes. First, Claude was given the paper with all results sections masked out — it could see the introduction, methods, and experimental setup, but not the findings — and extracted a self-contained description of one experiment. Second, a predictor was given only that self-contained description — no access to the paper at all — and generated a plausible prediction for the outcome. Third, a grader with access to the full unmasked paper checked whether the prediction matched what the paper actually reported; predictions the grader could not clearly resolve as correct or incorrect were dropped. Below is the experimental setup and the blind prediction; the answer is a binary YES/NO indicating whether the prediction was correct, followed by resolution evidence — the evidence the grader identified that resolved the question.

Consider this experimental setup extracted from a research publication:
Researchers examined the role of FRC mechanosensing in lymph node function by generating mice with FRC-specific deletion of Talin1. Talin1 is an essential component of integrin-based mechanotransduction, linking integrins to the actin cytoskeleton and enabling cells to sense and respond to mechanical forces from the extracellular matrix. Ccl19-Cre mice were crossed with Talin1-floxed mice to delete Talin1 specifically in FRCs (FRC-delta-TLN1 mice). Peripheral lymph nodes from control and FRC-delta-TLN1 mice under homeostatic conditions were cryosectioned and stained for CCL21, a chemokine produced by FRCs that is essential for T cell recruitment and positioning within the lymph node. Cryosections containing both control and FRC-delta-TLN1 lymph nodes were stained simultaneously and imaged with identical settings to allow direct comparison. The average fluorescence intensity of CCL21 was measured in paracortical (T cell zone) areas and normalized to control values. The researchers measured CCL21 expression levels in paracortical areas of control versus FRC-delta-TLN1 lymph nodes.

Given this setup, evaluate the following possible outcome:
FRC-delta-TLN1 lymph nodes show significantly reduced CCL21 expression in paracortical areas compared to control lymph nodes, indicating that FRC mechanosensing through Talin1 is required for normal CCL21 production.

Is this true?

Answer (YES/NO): YES